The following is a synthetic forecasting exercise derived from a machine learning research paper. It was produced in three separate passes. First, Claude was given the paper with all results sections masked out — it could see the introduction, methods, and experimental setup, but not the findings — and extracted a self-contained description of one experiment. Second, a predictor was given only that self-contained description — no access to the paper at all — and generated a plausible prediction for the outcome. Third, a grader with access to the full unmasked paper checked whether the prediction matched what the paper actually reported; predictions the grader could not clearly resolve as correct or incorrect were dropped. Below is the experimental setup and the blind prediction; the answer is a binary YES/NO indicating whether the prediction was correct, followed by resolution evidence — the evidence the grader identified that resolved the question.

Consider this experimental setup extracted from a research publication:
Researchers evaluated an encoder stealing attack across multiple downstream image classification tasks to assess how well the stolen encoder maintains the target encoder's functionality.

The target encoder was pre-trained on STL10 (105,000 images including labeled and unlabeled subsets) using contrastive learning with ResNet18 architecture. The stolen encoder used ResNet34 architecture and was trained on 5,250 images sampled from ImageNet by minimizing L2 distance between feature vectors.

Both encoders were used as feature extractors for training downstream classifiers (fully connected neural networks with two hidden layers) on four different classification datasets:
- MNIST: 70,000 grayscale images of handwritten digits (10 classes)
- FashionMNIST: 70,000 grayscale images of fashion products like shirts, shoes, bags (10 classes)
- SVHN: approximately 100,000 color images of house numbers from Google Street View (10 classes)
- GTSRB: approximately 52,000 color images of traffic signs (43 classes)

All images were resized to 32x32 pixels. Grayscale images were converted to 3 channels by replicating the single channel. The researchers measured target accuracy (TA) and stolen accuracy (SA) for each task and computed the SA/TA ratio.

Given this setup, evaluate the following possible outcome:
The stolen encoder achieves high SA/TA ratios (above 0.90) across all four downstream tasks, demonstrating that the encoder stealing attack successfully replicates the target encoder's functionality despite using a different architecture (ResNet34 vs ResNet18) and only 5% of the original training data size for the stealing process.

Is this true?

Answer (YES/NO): YES